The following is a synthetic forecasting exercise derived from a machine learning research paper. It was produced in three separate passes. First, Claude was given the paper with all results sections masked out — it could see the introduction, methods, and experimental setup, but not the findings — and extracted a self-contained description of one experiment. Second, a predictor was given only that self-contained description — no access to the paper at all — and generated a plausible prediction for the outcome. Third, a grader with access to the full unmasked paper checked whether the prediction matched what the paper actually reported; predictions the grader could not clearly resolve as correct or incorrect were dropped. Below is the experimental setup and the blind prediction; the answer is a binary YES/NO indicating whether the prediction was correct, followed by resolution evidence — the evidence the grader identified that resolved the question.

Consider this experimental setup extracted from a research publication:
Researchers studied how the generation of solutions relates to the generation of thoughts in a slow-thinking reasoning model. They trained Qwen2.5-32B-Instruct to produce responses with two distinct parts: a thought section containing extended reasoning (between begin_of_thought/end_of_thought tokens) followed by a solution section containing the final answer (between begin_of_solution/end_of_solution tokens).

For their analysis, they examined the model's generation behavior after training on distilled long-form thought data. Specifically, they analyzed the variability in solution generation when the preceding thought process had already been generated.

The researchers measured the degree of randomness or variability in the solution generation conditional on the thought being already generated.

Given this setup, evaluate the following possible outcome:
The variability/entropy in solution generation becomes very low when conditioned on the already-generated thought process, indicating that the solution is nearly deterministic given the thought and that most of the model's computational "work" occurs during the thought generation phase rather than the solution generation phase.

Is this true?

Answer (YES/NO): YES